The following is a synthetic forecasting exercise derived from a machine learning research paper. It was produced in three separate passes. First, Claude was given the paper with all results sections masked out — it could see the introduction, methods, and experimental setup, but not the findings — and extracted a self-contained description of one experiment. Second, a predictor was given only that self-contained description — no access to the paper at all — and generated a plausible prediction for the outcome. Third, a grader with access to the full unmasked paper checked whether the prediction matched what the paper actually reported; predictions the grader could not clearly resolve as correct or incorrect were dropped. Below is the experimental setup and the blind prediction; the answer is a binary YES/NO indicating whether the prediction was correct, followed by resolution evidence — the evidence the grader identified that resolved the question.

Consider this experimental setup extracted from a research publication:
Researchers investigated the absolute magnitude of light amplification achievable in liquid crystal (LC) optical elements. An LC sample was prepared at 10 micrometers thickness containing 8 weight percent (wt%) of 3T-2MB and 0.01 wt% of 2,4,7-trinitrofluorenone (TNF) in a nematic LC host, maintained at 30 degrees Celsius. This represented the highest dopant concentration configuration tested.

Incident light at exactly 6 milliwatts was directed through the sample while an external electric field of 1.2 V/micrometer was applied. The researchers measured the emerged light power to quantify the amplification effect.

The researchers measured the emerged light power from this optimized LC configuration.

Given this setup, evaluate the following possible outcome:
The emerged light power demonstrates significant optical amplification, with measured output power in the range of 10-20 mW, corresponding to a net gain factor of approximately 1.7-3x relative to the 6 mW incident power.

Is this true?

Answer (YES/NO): NO